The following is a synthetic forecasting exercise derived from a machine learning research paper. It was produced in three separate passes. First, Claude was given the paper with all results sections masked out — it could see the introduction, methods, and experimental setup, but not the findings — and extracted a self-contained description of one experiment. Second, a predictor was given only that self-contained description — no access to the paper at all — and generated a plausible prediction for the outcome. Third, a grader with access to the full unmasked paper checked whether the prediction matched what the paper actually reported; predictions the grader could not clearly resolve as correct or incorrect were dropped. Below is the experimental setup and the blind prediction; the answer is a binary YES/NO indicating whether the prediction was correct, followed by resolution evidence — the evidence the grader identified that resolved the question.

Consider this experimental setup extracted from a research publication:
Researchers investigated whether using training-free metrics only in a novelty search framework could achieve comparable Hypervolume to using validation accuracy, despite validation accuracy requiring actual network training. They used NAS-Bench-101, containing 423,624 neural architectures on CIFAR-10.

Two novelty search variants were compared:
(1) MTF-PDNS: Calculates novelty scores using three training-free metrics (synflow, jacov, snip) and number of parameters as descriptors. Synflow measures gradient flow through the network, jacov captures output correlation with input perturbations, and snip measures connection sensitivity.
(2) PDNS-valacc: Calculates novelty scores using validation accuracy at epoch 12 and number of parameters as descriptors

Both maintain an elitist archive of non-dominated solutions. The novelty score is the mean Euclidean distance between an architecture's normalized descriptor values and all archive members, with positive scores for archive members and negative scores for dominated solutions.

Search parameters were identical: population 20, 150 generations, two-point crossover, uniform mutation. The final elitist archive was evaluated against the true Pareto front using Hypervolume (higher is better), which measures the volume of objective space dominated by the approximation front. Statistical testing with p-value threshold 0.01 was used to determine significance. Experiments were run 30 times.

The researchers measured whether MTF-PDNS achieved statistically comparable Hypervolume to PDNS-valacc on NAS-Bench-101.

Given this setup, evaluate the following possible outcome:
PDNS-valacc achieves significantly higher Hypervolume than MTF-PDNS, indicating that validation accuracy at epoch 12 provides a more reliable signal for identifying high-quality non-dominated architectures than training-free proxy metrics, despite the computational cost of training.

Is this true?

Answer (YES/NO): NO